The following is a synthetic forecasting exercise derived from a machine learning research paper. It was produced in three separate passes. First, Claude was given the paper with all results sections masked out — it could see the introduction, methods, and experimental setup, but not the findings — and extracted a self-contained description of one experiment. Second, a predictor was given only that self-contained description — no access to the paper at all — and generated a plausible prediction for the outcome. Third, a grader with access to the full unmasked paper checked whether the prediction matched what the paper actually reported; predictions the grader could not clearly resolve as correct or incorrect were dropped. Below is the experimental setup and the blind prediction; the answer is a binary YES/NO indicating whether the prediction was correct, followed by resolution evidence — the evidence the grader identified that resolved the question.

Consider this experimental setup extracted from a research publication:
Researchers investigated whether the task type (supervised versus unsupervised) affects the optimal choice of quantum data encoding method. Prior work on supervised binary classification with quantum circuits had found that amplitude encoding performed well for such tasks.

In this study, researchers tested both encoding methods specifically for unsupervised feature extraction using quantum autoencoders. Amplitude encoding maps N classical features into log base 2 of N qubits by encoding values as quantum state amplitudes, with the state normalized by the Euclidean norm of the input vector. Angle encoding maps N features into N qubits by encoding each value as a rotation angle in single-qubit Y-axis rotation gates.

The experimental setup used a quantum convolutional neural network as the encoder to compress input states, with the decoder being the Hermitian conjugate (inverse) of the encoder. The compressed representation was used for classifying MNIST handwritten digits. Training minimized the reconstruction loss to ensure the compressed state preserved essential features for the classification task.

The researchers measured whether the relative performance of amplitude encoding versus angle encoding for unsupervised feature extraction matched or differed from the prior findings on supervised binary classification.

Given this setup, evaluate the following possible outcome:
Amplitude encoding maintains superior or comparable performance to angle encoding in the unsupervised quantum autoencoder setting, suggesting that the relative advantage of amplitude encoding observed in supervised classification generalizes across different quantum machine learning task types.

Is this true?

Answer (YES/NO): NO